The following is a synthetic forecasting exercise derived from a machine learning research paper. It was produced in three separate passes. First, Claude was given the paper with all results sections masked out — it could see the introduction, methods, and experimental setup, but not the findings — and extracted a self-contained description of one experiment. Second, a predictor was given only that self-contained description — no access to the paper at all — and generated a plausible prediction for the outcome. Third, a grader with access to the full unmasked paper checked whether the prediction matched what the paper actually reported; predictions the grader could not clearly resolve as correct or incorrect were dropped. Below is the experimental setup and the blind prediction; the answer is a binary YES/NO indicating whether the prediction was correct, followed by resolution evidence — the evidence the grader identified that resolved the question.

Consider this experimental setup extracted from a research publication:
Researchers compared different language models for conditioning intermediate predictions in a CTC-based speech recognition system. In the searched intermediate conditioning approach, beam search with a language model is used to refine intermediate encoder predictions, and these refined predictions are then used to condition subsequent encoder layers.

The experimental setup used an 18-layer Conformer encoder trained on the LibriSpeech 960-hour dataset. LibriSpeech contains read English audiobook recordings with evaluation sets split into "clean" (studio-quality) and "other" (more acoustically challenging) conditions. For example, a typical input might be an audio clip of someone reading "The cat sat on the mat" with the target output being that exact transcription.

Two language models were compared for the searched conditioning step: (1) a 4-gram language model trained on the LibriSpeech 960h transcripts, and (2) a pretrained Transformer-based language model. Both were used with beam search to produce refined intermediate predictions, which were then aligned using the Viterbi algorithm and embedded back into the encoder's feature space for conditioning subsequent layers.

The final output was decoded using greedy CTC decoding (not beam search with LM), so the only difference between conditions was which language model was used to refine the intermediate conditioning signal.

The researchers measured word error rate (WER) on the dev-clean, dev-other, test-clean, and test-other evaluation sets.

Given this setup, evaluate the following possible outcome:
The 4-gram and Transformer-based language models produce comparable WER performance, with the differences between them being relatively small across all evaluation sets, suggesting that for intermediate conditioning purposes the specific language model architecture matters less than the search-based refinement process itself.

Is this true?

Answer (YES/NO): NO